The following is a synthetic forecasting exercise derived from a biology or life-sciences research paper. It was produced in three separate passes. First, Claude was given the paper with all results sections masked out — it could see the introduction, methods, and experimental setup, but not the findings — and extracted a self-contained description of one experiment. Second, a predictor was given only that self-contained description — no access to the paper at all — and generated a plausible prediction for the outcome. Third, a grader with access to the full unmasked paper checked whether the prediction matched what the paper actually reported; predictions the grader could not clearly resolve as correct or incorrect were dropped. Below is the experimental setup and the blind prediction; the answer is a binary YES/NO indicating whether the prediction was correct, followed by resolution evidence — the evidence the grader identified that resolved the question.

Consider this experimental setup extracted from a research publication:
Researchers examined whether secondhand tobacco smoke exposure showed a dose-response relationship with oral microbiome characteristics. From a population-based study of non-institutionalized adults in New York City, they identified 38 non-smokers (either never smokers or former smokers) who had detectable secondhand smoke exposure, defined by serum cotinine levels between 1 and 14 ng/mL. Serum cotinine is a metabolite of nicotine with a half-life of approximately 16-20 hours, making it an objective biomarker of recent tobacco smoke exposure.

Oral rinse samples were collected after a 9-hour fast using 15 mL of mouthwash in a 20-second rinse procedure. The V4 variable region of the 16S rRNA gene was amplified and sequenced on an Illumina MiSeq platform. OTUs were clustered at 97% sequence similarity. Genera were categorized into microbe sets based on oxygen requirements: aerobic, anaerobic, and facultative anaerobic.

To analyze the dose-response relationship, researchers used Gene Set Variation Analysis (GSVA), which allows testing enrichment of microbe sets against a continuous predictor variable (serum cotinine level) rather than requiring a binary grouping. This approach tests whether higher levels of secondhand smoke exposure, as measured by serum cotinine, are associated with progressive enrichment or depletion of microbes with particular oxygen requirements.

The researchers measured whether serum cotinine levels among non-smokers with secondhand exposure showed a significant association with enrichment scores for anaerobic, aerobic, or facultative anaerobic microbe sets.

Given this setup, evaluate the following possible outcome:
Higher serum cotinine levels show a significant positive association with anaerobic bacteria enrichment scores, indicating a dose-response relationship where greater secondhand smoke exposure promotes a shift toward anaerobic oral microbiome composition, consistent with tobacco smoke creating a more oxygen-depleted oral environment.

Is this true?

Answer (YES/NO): NO